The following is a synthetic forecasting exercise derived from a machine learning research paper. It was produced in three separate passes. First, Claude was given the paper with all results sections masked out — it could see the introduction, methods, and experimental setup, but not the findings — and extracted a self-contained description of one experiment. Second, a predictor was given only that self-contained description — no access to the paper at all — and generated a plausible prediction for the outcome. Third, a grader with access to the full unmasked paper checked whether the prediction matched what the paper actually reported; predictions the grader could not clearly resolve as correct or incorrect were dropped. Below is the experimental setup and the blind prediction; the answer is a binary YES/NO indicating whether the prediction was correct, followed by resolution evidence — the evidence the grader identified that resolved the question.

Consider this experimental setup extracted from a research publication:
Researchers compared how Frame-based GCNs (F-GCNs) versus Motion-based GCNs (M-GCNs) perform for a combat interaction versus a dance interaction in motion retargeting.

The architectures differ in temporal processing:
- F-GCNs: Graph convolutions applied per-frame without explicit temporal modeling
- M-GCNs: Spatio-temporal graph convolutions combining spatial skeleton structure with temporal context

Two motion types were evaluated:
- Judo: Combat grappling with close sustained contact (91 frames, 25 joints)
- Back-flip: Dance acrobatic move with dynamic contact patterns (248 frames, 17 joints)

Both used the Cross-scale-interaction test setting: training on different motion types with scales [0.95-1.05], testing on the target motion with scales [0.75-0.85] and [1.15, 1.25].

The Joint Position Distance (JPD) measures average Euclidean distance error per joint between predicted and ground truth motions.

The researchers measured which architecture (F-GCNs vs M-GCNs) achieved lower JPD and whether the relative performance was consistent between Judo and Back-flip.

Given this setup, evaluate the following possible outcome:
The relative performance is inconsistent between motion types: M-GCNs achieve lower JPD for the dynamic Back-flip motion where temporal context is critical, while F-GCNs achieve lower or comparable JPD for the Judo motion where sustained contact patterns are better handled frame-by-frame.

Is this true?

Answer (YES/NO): YES